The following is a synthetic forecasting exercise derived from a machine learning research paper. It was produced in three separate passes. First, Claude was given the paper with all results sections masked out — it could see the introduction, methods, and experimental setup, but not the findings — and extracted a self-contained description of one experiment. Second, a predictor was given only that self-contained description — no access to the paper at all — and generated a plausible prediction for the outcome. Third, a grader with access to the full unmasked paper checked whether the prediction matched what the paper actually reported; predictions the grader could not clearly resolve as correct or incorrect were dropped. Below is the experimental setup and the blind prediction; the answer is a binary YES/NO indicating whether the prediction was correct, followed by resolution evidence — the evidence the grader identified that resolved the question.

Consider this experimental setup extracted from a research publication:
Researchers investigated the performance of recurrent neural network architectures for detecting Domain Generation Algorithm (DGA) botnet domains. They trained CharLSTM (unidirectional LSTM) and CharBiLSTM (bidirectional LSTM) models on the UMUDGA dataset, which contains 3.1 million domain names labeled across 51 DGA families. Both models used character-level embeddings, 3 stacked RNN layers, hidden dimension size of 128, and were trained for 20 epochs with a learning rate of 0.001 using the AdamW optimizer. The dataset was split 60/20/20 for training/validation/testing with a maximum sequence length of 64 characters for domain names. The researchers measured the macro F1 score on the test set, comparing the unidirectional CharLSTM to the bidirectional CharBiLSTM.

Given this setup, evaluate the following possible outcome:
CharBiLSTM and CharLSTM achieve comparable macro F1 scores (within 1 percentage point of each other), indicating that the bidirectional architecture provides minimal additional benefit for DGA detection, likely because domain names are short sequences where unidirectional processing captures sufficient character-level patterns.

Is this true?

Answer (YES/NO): YES